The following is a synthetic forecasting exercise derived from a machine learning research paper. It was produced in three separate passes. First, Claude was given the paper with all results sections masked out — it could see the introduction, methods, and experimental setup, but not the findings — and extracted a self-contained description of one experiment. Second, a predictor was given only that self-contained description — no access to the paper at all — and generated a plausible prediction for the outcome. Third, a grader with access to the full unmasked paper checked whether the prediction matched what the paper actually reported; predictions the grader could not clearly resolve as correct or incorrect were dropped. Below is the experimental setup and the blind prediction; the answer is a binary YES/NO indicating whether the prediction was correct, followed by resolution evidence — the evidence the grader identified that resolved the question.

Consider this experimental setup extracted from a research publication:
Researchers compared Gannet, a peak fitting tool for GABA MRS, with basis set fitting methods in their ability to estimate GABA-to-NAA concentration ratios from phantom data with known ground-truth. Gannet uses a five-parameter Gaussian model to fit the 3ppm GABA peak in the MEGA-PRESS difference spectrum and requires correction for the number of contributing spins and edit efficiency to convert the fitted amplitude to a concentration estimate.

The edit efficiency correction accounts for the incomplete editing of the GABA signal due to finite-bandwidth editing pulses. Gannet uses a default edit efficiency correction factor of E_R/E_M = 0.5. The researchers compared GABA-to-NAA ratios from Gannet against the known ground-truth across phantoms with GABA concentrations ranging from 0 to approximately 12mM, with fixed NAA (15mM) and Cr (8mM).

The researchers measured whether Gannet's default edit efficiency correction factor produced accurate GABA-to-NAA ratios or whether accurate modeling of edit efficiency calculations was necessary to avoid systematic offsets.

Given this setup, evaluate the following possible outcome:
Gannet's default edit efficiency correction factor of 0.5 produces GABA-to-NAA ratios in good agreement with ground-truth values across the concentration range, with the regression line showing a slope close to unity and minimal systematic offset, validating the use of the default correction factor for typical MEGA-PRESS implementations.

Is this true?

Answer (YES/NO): NO